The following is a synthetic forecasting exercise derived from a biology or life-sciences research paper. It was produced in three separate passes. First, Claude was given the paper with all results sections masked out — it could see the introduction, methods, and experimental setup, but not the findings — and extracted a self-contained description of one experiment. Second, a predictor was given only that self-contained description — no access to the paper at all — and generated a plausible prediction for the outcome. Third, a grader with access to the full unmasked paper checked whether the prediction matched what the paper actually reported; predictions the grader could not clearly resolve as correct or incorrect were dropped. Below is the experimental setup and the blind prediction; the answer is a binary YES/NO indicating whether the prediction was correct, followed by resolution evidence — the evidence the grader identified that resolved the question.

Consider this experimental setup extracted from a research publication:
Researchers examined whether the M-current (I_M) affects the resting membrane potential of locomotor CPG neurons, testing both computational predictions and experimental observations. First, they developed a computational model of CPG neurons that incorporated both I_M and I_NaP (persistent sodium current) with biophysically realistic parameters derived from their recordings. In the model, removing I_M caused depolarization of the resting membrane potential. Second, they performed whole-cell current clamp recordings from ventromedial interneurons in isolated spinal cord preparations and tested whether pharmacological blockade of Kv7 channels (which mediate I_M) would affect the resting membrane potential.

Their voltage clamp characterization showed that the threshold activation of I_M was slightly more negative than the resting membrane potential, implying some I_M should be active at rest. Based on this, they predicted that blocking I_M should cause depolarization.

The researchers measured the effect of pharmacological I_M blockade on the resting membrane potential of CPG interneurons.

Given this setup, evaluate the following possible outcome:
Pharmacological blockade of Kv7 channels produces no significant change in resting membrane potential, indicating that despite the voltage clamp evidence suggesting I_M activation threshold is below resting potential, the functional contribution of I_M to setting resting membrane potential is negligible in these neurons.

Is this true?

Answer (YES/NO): NO